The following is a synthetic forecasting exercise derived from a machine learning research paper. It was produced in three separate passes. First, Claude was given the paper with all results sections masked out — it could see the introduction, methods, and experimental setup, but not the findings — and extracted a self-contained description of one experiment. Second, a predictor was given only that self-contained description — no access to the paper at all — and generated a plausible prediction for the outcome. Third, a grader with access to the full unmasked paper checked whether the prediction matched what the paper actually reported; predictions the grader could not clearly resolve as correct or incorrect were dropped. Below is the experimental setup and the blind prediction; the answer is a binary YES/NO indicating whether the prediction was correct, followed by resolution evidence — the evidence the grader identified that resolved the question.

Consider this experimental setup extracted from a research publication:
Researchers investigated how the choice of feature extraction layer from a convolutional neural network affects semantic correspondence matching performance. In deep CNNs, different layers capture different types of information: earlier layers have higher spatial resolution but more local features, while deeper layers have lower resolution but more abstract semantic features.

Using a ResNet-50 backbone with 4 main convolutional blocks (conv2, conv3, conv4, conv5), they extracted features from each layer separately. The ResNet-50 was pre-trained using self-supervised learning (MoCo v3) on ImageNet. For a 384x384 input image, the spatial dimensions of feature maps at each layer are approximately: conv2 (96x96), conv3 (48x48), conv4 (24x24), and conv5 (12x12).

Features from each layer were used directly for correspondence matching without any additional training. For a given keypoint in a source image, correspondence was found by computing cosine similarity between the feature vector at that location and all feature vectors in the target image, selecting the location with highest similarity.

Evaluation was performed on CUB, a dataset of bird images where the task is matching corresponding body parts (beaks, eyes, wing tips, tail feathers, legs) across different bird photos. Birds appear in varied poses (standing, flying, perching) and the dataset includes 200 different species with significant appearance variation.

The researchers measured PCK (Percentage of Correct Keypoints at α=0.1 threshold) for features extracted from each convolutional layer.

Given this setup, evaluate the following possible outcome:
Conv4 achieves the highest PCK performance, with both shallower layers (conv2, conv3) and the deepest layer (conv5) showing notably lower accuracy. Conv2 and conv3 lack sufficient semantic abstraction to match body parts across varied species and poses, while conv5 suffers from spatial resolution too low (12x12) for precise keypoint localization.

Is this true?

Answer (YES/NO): NO